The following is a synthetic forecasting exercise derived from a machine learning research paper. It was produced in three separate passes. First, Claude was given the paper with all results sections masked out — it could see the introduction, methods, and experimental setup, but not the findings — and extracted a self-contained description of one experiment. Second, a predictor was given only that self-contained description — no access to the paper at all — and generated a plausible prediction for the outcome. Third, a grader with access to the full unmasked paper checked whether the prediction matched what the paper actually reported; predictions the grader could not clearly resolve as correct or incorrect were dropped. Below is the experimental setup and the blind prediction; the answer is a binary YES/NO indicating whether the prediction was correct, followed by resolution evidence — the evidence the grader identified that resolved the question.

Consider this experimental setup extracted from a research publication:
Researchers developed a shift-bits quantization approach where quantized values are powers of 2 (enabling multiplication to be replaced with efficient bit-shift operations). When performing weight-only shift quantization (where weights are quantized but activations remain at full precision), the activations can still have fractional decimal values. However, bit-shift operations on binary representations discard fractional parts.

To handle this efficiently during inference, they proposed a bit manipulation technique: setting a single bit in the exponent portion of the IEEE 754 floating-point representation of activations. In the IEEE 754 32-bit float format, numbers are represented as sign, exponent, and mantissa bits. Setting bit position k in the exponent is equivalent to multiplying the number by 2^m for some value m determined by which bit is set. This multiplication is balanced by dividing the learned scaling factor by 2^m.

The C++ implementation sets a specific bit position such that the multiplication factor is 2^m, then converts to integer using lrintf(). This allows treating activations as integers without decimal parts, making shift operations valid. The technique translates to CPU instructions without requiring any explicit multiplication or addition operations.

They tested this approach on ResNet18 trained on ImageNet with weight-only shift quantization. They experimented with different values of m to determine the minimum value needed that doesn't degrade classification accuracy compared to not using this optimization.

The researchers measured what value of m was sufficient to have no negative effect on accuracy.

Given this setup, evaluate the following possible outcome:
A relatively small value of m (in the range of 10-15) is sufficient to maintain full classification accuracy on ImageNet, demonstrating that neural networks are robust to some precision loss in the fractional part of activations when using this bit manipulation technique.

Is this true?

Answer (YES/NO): NO